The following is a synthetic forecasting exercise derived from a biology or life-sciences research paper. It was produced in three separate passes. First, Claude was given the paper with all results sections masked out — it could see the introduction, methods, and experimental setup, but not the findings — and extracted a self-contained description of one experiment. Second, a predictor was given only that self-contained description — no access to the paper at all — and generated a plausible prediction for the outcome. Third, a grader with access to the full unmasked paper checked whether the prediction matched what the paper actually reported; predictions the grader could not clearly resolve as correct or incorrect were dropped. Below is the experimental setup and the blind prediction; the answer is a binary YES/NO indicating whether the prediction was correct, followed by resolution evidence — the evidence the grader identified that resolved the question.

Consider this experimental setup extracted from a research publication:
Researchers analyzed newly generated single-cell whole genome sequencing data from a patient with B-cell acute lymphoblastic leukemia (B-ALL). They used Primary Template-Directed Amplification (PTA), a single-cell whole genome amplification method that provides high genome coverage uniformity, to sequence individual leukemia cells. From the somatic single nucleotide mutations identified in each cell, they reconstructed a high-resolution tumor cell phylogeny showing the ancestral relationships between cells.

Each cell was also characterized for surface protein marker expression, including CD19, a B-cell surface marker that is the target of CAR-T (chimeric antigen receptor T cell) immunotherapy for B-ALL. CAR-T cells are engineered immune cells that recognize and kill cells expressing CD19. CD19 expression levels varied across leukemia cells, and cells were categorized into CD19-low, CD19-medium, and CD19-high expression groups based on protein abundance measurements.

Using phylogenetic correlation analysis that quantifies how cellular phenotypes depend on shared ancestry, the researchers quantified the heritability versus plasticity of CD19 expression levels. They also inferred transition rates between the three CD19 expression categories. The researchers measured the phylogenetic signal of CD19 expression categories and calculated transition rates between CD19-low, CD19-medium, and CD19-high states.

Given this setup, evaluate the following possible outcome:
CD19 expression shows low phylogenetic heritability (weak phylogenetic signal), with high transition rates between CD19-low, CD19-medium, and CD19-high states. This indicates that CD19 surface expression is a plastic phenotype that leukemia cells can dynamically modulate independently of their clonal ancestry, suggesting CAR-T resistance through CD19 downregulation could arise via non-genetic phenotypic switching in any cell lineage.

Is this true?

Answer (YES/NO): NO